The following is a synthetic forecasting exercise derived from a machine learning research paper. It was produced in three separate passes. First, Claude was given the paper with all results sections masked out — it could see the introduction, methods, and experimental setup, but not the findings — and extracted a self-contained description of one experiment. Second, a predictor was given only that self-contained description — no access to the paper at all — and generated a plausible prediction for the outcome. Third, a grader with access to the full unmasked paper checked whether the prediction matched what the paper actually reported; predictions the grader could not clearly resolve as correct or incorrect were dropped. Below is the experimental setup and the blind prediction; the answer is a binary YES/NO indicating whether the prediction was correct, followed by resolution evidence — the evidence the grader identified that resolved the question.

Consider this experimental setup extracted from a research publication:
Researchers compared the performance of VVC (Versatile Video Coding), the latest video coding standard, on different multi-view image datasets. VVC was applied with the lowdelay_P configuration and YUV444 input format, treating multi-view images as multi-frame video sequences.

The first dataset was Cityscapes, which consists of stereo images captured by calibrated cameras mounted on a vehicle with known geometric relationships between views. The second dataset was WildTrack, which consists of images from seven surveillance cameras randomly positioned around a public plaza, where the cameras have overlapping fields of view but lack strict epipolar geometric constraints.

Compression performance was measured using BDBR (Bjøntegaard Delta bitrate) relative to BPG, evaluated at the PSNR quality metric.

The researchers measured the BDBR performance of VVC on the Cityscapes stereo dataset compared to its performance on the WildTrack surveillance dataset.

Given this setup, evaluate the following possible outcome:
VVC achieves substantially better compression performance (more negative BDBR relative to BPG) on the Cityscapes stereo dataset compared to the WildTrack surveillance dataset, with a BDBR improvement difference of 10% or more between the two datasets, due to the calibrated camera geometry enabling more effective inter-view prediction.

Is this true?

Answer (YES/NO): YES